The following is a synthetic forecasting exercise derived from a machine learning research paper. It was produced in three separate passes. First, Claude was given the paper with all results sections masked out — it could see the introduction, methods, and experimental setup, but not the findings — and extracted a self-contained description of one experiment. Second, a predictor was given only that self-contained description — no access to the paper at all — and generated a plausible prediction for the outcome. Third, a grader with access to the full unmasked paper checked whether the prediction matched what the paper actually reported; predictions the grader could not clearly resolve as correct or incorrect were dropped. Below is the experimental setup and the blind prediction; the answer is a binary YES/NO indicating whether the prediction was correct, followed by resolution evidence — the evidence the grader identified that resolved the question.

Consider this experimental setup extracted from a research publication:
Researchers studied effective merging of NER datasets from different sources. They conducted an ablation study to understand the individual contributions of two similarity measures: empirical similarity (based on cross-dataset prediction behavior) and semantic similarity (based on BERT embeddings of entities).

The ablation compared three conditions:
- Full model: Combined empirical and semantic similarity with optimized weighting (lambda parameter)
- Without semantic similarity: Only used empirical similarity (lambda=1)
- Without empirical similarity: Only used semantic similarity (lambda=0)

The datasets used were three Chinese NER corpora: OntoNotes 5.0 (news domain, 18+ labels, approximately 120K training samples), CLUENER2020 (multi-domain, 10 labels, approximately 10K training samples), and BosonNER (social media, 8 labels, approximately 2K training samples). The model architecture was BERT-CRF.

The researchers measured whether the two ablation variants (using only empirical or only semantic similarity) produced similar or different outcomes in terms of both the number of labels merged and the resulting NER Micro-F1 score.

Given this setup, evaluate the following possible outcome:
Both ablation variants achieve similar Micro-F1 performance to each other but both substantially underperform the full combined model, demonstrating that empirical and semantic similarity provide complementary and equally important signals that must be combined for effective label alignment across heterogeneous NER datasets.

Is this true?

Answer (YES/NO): NO